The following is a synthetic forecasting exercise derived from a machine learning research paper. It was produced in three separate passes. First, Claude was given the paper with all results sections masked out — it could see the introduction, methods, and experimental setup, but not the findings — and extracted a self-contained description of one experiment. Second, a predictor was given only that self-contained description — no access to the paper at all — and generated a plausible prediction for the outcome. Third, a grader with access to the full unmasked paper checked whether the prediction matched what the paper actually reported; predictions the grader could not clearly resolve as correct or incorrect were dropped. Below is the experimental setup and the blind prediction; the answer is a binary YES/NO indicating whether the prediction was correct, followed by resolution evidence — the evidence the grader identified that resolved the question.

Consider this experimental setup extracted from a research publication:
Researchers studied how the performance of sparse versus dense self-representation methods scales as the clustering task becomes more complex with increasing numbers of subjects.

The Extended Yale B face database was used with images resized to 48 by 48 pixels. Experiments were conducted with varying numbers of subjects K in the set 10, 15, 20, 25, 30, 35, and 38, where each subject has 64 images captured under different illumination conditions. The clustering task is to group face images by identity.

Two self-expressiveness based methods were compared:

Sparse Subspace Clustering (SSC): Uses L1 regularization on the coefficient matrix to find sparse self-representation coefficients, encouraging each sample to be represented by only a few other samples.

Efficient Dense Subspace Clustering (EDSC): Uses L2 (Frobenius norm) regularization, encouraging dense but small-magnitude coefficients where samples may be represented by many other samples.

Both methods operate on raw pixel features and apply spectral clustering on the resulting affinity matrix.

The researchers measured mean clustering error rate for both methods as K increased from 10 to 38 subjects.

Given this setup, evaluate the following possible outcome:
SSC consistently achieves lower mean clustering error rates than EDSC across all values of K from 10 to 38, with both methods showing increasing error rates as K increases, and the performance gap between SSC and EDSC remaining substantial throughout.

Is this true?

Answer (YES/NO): NO